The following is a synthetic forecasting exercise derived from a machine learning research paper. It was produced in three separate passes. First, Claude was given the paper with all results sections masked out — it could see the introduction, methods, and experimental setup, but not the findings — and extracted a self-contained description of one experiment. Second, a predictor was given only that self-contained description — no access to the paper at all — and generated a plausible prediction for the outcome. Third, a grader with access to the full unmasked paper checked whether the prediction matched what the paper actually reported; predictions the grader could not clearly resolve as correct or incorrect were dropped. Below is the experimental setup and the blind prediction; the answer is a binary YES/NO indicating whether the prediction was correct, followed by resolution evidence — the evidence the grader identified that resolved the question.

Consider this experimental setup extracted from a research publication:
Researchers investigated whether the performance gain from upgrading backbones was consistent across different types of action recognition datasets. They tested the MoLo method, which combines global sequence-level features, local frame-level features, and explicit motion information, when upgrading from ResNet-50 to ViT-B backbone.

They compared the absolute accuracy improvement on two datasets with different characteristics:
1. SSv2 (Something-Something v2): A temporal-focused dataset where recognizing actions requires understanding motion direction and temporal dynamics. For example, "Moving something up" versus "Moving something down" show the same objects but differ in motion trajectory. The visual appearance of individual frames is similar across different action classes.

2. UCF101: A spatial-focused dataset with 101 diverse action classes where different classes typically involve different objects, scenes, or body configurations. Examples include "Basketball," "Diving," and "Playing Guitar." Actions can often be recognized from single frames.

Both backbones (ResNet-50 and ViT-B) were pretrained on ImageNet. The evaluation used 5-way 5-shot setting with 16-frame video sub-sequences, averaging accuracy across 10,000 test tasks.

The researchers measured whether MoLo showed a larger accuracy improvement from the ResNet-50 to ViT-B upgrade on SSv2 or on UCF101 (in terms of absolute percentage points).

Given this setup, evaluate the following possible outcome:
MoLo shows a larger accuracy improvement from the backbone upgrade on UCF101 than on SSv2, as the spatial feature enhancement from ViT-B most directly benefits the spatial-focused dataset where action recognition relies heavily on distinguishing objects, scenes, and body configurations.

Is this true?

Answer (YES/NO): YES